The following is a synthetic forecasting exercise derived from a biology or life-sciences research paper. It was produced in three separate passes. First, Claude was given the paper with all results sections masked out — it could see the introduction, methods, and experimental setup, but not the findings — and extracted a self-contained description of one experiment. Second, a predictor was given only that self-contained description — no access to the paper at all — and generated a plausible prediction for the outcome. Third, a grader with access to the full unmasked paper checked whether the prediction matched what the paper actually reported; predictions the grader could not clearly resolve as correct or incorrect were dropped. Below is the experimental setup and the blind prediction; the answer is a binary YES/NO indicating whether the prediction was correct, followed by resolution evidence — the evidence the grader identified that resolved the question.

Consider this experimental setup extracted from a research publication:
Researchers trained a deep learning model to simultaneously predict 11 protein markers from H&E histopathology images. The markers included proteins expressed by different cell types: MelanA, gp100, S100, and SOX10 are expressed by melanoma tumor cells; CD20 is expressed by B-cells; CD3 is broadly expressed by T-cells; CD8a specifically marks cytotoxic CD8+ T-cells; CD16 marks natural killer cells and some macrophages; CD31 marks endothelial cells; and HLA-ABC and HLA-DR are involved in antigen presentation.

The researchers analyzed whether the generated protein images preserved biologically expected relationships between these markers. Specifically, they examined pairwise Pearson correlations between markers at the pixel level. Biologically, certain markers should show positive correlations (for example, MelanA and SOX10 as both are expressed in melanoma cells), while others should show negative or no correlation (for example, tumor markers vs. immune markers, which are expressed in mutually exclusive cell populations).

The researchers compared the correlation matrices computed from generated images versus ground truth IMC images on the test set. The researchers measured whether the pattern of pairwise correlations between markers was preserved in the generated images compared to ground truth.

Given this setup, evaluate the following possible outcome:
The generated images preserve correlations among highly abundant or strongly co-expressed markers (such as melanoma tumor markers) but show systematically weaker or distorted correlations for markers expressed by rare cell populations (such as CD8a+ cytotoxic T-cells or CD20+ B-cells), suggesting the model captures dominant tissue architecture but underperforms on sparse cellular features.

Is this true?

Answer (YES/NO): NO